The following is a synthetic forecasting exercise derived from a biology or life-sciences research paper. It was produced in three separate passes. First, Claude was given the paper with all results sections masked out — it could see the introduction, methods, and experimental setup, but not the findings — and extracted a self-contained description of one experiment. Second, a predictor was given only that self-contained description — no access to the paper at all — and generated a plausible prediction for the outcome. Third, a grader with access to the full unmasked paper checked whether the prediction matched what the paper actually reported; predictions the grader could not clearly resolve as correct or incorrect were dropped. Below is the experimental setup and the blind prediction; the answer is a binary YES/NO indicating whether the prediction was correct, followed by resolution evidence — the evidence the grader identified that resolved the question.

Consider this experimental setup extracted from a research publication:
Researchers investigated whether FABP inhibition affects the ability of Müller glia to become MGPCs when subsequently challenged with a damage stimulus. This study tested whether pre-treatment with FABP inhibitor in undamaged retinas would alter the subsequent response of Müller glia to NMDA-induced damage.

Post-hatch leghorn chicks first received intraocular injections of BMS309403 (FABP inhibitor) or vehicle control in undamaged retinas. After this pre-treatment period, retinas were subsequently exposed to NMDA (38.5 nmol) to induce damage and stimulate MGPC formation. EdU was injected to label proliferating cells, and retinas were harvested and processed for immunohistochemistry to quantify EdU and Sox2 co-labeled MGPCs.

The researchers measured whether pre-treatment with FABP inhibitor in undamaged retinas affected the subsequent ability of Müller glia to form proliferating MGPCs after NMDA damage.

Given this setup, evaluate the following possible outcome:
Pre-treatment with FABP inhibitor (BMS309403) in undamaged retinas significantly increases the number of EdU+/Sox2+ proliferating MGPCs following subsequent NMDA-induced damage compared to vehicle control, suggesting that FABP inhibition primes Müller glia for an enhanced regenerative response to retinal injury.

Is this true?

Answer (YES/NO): NO